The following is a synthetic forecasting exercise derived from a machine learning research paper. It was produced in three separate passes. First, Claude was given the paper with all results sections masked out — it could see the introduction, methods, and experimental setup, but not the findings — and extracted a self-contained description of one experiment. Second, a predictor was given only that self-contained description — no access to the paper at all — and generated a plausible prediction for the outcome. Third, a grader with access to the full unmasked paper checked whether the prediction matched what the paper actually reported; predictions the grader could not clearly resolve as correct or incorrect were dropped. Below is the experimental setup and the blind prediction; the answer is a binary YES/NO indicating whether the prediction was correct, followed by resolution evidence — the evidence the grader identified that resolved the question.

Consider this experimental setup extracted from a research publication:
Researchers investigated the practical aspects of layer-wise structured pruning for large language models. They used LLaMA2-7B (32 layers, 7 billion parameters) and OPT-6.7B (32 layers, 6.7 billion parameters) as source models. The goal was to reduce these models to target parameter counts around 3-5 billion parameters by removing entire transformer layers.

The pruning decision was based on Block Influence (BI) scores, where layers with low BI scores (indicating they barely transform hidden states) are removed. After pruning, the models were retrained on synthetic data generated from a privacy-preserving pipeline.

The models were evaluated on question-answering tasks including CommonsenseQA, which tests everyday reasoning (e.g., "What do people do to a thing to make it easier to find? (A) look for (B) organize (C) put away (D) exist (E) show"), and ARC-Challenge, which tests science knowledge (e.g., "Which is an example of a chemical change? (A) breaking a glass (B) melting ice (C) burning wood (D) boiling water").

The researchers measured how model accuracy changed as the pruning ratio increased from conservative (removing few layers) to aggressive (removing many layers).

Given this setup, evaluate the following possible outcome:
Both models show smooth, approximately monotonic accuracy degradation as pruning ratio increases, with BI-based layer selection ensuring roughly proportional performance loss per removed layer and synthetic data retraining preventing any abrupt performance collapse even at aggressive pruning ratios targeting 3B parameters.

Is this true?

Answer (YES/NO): NO